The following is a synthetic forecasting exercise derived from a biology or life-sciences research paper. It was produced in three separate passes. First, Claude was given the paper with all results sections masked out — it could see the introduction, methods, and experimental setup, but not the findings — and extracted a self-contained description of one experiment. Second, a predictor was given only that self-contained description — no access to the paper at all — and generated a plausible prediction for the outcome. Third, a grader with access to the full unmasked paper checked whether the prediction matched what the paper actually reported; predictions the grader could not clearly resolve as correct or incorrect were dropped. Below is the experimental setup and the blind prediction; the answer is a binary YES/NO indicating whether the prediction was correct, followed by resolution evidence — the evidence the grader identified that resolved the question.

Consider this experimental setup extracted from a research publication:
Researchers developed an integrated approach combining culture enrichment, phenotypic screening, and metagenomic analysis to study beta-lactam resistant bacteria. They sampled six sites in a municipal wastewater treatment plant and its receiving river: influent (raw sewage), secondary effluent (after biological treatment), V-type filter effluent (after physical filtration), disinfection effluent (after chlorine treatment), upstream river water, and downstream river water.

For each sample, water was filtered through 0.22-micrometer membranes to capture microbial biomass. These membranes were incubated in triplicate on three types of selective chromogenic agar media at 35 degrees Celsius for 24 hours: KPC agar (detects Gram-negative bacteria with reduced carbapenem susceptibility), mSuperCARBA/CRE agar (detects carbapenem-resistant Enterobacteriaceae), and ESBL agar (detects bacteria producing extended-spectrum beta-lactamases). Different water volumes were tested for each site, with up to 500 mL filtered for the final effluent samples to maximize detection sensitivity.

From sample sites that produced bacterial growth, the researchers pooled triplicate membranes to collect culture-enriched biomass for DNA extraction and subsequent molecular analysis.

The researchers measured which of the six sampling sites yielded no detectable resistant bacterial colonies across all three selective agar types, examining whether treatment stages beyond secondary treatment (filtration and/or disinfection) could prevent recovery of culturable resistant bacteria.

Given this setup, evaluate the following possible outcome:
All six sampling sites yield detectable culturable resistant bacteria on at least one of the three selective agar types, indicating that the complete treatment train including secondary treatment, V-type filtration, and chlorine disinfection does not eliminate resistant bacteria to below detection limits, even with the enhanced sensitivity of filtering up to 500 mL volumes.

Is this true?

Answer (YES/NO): NO